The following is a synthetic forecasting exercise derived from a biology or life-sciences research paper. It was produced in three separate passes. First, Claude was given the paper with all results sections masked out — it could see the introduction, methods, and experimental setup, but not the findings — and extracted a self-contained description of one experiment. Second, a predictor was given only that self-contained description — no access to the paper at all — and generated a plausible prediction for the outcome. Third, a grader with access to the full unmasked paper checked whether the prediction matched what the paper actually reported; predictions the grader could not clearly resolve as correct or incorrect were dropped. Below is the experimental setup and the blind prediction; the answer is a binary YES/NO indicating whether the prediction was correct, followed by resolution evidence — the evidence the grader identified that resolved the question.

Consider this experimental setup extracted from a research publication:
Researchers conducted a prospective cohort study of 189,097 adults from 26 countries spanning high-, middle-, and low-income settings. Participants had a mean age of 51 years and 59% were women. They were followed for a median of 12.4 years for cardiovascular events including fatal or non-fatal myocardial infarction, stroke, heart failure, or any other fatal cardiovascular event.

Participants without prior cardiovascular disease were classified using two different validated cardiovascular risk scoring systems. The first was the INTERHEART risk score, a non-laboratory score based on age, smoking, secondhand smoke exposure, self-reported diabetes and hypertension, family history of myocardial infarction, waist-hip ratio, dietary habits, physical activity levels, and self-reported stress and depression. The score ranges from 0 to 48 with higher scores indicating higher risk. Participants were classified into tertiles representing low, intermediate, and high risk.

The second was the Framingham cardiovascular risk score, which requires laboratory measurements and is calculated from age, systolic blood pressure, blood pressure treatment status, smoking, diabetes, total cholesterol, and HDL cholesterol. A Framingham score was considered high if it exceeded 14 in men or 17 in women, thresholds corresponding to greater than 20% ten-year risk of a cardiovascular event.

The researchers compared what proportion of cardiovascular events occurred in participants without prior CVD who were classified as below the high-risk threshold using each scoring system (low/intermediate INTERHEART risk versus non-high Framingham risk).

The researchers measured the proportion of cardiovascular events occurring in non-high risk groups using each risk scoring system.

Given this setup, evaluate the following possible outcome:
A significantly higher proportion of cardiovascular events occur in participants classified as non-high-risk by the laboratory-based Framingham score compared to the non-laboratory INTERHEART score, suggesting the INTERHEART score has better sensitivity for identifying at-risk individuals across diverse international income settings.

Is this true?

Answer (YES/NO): YES